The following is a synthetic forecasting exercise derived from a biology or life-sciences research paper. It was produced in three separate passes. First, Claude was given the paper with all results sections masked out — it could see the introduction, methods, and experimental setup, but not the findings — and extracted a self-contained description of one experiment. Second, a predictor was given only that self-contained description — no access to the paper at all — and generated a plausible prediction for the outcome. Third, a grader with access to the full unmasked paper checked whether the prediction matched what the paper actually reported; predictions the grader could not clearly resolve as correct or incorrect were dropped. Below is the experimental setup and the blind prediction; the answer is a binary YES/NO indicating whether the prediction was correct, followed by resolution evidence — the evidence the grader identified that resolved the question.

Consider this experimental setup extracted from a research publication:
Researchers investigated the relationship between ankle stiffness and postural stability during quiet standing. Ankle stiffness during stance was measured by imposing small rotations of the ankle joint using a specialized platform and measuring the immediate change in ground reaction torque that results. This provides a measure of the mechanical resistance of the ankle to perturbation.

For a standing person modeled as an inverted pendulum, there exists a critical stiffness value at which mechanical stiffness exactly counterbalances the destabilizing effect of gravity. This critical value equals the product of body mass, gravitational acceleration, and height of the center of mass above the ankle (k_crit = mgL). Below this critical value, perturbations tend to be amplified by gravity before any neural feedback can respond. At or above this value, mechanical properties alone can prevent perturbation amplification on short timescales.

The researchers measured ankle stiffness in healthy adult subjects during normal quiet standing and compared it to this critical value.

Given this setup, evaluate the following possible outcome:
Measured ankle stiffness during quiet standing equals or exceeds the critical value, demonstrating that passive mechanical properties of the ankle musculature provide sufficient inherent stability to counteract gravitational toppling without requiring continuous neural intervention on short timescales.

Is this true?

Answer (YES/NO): NO